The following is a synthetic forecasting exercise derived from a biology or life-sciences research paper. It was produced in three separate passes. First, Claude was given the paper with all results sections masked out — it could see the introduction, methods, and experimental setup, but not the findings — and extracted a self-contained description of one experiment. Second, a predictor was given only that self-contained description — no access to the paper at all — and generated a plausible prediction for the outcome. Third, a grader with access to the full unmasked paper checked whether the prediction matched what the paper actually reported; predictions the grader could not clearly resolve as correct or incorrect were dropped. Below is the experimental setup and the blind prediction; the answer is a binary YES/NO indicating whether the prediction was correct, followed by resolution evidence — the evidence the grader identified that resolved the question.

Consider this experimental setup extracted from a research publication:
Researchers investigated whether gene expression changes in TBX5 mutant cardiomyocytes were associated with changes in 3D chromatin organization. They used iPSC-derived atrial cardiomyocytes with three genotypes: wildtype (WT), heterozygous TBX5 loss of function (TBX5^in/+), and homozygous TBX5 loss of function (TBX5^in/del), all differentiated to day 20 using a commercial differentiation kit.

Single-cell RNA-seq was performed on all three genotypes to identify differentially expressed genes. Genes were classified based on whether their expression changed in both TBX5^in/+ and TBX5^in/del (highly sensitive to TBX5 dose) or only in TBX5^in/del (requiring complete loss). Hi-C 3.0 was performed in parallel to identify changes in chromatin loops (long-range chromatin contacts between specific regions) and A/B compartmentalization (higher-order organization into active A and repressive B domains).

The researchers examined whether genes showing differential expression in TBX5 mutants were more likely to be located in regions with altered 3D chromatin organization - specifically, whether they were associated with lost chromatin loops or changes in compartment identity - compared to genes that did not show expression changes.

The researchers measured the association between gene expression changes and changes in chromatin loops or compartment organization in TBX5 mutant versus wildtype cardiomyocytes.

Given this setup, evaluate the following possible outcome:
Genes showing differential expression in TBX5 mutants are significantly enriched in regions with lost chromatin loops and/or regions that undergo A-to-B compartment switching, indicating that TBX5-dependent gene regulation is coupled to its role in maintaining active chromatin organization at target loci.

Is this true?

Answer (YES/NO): NO